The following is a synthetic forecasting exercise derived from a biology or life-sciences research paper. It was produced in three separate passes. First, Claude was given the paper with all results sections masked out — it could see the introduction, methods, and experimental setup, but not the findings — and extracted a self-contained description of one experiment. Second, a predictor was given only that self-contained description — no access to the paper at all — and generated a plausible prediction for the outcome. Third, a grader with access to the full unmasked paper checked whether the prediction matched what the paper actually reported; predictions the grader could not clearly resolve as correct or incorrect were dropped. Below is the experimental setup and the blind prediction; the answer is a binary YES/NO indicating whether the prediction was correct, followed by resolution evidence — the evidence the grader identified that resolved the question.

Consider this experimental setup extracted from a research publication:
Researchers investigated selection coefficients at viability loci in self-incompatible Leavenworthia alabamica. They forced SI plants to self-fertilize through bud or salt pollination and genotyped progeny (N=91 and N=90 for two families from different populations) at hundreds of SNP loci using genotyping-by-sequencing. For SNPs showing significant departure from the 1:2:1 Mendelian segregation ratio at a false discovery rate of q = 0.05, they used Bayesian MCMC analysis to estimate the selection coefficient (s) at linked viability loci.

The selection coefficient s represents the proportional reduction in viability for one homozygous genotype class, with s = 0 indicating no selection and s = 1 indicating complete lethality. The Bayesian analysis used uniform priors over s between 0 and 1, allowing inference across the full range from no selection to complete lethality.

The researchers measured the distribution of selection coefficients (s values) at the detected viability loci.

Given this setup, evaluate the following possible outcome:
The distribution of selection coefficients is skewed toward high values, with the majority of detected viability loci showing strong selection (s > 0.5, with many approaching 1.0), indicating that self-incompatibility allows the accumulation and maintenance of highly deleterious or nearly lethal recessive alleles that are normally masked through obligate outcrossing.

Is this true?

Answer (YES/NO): NO